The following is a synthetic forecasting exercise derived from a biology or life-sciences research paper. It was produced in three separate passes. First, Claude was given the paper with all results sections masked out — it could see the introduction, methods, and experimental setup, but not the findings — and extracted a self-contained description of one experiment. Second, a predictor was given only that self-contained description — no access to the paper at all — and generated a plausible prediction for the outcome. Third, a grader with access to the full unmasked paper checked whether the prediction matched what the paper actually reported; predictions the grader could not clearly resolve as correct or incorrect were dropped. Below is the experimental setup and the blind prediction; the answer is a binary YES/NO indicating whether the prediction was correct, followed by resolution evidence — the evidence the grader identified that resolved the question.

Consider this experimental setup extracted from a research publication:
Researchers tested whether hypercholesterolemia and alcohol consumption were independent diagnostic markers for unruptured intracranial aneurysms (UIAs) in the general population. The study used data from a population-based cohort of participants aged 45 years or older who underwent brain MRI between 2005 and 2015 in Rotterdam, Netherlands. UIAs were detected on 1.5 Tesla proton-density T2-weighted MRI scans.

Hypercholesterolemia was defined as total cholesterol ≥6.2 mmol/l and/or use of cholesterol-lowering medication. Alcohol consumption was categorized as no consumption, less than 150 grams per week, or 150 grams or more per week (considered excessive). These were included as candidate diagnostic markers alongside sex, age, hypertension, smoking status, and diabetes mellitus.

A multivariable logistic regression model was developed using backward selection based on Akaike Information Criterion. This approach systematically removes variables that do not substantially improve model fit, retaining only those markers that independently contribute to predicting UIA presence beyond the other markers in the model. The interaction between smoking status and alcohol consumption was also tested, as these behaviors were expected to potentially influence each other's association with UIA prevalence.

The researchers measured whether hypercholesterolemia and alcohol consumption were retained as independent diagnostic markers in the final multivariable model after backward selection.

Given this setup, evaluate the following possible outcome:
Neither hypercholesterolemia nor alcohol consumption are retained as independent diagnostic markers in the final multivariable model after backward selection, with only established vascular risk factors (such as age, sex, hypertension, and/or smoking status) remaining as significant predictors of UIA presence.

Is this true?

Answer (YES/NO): YES